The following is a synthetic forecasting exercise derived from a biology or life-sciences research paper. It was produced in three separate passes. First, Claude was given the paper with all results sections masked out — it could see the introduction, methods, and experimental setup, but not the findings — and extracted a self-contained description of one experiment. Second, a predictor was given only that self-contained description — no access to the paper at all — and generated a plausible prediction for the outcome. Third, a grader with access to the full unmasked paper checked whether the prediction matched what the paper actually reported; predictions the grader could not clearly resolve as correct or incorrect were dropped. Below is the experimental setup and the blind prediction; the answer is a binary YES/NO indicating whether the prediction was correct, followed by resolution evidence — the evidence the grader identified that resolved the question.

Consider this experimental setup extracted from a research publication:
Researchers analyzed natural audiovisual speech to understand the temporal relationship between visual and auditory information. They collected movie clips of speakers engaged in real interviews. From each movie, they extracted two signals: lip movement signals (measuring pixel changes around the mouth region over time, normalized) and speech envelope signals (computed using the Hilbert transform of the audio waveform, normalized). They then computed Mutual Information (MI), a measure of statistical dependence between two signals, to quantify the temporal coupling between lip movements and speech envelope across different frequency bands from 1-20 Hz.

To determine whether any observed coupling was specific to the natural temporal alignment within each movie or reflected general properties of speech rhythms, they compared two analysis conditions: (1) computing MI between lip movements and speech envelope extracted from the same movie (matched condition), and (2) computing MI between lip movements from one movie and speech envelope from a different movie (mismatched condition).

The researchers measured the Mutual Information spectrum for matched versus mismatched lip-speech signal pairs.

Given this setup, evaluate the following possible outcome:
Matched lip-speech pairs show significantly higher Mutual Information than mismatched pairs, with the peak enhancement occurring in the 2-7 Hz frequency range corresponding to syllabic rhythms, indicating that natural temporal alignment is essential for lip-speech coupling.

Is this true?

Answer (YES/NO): NO